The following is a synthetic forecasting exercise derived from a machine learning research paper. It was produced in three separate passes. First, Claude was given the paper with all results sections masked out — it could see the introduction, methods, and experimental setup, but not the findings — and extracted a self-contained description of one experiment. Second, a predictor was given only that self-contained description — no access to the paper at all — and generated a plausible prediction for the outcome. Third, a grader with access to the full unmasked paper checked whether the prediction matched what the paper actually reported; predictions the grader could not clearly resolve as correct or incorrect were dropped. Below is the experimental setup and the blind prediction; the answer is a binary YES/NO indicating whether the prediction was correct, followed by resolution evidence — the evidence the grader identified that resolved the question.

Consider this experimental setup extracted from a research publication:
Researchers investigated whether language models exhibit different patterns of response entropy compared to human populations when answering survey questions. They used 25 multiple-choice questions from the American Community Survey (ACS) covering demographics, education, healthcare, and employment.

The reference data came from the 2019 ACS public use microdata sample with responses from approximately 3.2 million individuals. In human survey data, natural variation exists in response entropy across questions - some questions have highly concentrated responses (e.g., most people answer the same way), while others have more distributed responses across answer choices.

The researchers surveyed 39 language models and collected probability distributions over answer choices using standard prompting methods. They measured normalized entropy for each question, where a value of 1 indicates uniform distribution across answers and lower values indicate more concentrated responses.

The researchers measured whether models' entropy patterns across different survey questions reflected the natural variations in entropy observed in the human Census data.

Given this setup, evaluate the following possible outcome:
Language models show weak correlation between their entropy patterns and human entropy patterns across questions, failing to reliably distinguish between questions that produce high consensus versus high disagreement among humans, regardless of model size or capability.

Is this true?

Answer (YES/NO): YES